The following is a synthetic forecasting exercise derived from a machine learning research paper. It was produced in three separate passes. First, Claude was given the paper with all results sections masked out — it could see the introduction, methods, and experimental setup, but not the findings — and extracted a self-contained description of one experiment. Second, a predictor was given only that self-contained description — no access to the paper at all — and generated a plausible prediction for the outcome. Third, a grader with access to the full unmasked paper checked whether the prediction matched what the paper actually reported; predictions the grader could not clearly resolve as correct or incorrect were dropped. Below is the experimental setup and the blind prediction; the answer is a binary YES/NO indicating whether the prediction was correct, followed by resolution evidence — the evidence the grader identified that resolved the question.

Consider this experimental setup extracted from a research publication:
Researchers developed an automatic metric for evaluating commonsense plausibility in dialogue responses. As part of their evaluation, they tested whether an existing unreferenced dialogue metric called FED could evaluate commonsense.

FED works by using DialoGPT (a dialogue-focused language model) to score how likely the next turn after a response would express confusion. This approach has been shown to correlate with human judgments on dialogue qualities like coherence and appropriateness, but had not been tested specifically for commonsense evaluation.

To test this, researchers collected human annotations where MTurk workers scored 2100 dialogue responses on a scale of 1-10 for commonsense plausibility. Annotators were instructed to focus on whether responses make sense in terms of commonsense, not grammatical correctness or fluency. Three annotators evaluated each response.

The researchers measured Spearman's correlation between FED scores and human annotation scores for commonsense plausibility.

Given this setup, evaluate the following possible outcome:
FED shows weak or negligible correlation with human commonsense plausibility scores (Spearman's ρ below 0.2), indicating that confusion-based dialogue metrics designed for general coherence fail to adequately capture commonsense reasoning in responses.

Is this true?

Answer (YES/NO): YES